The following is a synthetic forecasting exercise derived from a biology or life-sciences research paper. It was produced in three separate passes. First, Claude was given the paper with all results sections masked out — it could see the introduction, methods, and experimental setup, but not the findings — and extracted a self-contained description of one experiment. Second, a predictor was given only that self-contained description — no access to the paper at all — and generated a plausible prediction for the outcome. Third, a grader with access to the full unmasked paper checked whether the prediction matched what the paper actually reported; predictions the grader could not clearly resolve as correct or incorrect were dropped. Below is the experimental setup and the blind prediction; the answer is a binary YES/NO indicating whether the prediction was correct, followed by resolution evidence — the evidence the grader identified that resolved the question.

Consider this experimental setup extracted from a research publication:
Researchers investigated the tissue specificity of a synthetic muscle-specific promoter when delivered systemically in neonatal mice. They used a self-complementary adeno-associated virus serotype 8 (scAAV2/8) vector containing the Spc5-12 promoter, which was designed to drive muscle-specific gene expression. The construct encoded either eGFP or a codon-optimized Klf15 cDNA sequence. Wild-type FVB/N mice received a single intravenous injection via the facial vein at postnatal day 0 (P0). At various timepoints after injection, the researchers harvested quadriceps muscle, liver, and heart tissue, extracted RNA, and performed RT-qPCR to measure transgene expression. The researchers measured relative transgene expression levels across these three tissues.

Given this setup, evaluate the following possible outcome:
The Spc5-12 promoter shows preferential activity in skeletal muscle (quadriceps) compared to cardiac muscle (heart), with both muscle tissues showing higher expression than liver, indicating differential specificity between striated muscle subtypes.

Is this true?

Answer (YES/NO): NO